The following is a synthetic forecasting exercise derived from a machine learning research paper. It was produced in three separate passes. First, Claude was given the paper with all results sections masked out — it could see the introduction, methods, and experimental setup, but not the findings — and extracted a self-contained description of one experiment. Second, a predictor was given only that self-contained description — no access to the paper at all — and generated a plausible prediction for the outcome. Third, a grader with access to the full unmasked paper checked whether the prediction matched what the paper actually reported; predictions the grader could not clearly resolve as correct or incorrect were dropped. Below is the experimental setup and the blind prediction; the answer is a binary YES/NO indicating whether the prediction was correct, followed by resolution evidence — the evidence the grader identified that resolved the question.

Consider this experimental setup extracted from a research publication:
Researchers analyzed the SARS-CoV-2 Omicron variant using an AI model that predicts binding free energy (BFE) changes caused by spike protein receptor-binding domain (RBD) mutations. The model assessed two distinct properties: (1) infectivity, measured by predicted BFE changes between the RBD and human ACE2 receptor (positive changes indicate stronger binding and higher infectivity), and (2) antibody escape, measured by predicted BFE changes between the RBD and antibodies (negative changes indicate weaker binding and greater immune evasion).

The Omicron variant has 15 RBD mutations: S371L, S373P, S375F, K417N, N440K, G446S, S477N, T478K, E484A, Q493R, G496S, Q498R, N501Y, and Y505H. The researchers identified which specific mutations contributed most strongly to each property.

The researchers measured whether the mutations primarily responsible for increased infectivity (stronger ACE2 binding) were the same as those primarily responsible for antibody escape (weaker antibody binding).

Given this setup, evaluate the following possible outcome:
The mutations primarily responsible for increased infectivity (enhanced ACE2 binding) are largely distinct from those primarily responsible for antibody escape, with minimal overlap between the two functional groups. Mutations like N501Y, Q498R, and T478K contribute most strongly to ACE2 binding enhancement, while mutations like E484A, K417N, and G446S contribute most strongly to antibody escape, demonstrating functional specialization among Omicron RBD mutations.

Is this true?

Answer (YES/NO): NO